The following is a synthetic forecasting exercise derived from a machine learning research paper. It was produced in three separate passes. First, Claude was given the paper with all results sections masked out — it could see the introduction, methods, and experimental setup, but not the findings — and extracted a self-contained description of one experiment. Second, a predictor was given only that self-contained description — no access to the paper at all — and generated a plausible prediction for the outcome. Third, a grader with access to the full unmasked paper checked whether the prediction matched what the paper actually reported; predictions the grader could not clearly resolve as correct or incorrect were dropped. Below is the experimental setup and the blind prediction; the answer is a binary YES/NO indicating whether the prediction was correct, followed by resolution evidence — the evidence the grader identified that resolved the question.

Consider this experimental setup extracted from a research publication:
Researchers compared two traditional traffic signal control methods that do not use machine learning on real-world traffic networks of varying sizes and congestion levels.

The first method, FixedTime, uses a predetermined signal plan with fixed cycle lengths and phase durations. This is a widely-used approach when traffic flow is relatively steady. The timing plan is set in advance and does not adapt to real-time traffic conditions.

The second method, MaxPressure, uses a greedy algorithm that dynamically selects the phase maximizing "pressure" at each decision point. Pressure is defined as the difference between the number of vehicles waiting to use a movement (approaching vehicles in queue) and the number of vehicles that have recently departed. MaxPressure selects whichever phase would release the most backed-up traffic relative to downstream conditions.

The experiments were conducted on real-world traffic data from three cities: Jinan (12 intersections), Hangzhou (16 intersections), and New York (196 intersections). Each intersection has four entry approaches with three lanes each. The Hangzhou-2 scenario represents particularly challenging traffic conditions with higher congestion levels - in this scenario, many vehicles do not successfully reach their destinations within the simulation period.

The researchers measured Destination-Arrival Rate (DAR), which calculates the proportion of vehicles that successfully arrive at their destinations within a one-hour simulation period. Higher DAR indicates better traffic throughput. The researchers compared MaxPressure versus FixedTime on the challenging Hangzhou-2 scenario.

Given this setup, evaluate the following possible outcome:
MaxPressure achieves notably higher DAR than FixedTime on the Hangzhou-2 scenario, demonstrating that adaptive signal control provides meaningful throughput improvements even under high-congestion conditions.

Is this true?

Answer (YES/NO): YES